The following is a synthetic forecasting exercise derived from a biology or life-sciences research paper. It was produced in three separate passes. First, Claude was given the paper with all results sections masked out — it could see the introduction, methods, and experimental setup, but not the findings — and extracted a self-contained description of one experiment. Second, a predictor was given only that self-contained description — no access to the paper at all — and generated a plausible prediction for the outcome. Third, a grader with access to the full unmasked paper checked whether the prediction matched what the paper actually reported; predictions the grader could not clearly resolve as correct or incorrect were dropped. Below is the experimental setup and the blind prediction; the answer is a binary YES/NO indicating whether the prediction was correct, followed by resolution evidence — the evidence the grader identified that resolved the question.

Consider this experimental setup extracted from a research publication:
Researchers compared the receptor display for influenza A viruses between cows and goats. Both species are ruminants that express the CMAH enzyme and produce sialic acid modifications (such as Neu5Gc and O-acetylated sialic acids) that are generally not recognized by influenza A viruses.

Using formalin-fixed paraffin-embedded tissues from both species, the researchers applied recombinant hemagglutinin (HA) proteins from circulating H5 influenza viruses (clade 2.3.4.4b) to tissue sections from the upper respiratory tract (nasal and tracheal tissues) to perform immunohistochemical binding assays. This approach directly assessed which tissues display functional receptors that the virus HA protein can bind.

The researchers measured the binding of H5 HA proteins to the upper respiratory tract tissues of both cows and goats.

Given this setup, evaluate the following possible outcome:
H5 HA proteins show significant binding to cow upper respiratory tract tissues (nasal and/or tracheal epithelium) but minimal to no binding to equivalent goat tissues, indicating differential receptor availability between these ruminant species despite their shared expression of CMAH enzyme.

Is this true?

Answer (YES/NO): NO